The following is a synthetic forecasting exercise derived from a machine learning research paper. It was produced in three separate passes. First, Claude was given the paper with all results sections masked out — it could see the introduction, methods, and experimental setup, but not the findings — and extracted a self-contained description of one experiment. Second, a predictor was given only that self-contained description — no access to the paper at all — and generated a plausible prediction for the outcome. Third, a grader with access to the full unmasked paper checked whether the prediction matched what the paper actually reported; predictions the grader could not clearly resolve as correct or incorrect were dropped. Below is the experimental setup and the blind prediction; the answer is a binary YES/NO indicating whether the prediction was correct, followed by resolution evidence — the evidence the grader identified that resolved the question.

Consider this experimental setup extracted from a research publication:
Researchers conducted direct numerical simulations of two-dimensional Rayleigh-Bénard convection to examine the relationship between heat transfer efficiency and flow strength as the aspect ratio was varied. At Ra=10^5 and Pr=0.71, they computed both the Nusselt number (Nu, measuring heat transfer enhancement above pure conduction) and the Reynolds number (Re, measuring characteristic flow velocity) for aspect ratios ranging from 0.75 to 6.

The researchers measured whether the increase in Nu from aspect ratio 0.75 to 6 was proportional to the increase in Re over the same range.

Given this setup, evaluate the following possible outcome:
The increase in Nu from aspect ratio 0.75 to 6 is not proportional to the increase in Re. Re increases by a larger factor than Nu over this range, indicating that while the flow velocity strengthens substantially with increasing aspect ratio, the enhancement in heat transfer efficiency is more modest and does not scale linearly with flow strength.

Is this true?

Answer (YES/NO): YES